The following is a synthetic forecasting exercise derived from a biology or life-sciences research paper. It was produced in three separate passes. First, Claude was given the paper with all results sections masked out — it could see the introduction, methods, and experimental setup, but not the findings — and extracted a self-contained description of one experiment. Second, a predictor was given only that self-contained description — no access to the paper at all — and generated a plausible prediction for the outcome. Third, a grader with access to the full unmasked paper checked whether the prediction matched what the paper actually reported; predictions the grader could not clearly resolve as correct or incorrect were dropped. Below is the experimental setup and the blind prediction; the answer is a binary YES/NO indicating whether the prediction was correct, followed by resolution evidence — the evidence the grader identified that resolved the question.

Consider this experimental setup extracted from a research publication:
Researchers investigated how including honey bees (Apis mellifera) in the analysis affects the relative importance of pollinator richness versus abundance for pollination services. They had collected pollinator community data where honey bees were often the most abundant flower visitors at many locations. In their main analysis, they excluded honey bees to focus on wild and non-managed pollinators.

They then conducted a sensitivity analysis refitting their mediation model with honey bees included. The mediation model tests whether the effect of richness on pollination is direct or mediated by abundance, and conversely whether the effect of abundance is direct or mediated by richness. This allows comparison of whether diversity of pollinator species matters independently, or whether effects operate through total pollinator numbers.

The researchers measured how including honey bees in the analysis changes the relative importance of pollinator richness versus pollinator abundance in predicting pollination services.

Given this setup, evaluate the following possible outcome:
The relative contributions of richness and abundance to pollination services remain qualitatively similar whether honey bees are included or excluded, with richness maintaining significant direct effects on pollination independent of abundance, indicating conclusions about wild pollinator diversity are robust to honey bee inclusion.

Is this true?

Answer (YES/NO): NO